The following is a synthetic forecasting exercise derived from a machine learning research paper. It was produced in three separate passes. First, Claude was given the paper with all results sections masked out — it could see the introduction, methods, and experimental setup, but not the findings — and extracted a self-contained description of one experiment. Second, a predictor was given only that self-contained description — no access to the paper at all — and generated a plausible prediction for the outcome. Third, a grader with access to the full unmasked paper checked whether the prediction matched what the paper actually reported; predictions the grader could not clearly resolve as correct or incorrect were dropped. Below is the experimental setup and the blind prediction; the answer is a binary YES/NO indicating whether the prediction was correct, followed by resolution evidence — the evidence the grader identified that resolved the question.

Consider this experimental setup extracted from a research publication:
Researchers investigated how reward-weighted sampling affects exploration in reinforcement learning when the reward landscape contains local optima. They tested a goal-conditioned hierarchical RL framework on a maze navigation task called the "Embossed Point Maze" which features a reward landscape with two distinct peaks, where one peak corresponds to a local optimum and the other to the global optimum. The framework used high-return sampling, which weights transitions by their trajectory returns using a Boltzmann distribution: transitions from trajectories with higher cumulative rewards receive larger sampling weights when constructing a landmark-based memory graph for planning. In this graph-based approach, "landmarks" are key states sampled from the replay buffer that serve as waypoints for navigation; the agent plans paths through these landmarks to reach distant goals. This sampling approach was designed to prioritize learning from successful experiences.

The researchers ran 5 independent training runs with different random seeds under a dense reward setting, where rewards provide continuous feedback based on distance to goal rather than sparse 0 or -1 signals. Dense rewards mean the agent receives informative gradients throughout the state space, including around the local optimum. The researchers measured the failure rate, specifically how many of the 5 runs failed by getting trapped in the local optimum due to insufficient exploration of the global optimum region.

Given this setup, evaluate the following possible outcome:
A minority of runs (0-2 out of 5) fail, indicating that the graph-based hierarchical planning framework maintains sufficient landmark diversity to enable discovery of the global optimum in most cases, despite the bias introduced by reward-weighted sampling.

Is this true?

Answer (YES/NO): YES